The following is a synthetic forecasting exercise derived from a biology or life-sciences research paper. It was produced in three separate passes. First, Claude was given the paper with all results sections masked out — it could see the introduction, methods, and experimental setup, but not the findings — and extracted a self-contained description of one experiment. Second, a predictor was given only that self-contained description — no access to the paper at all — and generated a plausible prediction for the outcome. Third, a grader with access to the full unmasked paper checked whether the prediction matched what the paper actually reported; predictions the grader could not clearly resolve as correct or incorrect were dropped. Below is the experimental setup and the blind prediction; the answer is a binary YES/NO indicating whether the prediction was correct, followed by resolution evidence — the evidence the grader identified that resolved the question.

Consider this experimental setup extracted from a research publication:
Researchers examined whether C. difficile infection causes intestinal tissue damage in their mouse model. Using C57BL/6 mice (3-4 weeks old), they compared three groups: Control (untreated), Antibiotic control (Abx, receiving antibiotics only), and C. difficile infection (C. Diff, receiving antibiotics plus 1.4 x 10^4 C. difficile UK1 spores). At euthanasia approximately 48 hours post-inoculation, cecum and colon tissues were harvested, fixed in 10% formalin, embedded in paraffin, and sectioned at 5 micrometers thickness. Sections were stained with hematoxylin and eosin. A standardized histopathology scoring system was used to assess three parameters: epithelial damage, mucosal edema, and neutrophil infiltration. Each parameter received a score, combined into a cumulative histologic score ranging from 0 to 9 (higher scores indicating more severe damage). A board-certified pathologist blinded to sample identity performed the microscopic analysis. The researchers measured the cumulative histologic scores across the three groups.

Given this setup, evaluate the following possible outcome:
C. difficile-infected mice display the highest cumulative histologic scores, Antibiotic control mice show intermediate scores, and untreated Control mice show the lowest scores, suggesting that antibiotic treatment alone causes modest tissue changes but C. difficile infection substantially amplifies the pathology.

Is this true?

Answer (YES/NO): NO